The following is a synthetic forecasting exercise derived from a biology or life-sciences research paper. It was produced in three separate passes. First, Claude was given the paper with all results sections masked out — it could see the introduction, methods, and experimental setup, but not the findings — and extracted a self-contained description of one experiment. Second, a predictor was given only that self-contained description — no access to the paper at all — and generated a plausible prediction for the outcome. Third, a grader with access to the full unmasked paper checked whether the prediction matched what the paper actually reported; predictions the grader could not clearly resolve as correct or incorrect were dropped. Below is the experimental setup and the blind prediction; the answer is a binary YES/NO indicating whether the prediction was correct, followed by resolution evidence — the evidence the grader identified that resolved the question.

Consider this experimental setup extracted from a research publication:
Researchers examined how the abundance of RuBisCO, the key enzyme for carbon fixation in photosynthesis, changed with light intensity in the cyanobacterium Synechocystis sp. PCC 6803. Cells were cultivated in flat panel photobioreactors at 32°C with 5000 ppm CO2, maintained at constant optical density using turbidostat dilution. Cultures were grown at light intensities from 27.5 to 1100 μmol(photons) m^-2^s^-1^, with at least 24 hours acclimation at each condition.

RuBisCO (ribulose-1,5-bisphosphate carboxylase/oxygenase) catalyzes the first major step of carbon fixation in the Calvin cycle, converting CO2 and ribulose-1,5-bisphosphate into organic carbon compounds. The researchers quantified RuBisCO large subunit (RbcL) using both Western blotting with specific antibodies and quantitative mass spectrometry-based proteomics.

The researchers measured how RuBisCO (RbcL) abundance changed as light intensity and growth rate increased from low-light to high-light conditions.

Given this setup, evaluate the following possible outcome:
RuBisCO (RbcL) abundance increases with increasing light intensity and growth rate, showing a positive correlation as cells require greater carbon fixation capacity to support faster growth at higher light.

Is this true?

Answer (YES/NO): YES